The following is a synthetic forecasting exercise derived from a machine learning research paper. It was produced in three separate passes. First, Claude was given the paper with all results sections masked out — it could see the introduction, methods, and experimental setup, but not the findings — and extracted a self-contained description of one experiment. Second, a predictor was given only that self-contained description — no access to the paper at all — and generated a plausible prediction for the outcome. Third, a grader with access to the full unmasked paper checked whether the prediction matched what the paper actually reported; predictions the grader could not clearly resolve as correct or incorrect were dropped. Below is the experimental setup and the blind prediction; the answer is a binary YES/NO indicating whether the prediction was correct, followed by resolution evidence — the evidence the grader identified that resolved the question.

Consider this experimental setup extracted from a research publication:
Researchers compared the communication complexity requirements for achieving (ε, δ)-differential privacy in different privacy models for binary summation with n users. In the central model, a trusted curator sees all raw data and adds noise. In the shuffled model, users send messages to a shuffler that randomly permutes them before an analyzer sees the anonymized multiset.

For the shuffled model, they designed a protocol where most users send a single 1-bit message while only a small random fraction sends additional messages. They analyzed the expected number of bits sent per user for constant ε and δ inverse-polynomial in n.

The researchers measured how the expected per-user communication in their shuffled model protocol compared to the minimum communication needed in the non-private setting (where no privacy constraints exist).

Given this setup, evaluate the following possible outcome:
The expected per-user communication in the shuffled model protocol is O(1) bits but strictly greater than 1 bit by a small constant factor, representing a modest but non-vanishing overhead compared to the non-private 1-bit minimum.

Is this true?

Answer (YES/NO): NO